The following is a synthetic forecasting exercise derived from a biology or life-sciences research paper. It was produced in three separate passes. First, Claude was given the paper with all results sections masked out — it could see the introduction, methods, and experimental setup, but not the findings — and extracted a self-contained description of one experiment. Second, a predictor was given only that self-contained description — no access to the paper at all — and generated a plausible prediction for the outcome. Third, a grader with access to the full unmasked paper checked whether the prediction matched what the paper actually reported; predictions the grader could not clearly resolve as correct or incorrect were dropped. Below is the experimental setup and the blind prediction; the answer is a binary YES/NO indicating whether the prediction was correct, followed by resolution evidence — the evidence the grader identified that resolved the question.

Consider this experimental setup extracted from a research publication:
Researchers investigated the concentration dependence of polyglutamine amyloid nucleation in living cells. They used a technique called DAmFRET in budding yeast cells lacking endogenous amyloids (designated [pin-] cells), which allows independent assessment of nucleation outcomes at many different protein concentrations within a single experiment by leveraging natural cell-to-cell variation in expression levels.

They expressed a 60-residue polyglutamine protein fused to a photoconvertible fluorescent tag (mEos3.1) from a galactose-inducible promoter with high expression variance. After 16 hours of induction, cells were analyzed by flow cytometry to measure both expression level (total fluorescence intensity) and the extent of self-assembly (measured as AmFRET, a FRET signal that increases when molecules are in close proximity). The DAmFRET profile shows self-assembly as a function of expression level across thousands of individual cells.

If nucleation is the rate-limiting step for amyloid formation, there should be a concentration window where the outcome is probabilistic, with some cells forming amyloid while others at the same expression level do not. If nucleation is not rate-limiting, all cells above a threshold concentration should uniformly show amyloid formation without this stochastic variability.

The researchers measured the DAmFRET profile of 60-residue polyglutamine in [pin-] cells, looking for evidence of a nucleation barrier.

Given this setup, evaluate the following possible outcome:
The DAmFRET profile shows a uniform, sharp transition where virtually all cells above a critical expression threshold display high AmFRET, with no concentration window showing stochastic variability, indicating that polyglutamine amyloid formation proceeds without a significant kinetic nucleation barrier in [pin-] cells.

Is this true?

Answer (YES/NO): NO